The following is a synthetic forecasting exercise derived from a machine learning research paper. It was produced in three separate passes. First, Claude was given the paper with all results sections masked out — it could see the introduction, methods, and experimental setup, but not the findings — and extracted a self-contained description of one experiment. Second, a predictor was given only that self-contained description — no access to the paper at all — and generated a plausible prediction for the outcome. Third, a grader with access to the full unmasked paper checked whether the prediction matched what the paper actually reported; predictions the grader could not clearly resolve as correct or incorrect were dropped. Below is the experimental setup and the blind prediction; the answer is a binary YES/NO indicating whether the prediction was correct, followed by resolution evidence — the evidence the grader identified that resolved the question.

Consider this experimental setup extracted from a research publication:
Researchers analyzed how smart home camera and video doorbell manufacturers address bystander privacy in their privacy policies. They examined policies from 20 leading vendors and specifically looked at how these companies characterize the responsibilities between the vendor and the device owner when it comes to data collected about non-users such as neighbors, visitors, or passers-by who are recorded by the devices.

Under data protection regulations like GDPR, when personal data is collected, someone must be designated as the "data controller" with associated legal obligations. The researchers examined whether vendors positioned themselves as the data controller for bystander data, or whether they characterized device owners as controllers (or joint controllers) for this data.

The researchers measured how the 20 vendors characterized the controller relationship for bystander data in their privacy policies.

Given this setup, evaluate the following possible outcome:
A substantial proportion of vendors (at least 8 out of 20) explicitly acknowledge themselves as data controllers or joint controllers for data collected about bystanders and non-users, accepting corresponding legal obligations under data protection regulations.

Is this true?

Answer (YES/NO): NO